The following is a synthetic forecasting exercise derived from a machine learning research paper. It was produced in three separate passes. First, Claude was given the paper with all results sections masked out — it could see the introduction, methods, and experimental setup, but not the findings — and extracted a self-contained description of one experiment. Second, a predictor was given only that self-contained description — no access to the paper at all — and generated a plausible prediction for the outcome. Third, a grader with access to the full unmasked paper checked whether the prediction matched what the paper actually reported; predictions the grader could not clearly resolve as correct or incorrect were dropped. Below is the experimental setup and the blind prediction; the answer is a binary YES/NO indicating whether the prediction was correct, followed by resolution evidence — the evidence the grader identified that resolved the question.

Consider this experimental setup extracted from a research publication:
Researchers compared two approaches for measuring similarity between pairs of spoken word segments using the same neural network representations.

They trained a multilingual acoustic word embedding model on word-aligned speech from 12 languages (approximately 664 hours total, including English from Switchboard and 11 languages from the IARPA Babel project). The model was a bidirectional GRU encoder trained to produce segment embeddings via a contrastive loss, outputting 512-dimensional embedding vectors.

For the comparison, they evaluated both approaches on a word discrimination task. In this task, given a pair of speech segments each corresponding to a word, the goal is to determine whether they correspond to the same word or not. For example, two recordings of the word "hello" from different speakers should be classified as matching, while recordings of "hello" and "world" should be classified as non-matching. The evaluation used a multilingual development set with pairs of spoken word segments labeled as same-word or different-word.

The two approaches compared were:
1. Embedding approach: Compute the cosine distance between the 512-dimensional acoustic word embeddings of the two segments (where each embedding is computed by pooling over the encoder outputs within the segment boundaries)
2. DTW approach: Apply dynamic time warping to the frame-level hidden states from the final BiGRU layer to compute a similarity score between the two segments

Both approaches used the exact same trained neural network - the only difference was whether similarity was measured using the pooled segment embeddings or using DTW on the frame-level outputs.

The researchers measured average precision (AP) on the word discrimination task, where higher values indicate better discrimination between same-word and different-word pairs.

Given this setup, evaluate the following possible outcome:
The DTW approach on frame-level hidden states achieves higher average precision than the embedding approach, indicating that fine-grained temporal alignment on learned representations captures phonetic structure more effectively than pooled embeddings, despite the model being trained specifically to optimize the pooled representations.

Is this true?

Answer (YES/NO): NO